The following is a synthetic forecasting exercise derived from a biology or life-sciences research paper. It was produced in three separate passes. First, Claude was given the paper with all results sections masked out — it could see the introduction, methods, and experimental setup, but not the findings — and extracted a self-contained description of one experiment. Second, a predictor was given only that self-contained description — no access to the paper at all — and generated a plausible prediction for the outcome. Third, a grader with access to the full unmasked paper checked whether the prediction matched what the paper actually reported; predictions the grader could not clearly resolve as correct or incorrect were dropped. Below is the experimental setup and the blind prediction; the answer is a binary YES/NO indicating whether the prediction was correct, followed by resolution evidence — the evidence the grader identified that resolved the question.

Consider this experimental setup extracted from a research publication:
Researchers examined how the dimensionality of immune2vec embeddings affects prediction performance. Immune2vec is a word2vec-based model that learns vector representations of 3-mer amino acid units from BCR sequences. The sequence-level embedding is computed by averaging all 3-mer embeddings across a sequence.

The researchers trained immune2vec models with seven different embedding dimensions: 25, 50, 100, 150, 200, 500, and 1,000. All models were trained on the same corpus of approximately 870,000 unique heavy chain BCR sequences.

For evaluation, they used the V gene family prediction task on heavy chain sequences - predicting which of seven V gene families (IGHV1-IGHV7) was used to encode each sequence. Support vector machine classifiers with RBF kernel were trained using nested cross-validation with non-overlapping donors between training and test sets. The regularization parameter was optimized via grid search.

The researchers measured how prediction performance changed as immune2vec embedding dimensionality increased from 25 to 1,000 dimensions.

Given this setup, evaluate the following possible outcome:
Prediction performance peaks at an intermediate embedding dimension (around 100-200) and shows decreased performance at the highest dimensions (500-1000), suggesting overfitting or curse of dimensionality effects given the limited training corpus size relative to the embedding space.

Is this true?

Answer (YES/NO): NO